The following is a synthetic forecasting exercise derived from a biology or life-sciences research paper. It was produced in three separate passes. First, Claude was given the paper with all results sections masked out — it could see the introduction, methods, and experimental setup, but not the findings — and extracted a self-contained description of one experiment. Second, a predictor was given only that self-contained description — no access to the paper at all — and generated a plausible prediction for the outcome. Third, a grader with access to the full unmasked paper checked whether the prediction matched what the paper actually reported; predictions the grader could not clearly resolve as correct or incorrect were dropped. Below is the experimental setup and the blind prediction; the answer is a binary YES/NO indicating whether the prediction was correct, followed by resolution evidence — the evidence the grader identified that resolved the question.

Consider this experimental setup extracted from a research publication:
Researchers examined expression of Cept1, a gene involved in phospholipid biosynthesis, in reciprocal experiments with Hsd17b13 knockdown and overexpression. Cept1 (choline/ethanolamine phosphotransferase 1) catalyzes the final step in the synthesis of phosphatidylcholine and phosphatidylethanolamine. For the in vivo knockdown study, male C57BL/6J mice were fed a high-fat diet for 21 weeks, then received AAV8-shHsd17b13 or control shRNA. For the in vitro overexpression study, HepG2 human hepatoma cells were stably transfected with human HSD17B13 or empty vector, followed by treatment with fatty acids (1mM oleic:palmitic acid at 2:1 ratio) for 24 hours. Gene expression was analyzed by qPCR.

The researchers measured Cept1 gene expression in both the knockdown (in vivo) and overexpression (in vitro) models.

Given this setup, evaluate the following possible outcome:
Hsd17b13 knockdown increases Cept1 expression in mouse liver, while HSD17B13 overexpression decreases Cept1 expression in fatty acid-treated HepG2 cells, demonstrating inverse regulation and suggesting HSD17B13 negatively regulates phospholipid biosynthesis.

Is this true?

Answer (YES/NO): NO